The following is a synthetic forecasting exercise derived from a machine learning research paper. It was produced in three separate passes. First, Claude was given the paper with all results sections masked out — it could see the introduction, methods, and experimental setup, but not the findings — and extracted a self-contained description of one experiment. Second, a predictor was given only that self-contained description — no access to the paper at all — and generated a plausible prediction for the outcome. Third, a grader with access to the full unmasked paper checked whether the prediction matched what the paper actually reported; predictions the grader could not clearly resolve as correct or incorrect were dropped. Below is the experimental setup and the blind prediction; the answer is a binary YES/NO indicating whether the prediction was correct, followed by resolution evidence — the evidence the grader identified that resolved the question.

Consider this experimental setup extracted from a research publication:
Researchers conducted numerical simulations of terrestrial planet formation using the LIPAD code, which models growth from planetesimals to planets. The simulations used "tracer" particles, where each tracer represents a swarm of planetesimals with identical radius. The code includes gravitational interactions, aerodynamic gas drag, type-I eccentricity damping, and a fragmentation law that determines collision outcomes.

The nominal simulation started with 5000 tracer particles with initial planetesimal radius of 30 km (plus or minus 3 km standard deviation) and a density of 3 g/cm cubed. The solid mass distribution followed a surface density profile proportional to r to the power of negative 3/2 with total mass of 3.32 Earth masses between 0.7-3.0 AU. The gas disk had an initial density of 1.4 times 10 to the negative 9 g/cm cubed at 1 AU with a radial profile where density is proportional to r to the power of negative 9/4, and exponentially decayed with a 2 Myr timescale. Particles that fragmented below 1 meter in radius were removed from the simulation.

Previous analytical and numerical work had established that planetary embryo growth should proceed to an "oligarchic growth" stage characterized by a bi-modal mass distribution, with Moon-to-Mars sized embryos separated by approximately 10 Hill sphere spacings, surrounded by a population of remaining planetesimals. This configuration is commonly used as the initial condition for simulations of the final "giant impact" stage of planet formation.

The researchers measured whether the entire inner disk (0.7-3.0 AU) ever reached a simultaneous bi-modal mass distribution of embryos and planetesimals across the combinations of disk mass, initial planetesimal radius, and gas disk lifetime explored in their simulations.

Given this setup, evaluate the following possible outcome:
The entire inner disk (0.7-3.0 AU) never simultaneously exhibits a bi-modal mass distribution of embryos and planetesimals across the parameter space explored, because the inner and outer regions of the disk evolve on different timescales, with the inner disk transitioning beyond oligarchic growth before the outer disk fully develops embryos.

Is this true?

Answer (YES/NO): YES